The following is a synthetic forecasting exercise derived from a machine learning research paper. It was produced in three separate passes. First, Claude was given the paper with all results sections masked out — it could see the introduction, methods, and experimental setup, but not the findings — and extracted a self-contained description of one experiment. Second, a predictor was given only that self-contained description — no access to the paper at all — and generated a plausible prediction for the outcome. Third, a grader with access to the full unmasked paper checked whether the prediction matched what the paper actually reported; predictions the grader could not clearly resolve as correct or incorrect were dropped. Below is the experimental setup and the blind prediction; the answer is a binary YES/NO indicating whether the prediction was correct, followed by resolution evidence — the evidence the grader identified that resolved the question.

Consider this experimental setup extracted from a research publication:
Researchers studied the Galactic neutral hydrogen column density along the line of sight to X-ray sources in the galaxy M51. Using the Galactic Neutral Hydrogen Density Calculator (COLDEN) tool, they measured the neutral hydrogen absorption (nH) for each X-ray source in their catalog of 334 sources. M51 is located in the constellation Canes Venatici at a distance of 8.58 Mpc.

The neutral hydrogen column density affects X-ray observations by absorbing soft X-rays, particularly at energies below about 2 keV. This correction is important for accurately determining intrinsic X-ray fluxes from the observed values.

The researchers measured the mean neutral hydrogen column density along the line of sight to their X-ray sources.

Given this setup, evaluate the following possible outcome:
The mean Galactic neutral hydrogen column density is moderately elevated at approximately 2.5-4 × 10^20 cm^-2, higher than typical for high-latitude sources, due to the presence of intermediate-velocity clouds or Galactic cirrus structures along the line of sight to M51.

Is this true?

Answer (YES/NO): NO